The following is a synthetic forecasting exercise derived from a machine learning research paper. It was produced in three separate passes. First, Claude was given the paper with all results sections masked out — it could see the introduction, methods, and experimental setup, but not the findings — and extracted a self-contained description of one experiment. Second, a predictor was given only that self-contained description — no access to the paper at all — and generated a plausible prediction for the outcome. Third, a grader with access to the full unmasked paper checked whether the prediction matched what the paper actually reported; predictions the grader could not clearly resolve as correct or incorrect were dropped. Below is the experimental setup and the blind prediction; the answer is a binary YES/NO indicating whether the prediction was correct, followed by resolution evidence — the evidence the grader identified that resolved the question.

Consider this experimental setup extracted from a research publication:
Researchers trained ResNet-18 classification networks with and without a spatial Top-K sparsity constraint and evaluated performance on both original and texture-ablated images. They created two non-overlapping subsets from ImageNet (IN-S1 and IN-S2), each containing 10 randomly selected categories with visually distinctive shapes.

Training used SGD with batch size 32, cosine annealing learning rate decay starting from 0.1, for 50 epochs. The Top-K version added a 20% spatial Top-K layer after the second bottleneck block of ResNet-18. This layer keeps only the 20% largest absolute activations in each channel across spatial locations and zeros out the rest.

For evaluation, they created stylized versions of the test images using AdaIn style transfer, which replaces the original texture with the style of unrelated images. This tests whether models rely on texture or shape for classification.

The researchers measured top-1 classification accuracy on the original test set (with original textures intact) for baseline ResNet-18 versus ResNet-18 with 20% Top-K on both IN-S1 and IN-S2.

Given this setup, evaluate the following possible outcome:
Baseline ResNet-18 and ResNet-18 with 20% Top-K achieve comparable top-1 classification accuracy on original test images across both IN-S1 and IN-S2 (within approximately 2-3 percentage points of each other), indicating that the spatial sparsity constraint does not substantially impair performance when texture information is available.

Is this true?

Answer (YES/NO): YES